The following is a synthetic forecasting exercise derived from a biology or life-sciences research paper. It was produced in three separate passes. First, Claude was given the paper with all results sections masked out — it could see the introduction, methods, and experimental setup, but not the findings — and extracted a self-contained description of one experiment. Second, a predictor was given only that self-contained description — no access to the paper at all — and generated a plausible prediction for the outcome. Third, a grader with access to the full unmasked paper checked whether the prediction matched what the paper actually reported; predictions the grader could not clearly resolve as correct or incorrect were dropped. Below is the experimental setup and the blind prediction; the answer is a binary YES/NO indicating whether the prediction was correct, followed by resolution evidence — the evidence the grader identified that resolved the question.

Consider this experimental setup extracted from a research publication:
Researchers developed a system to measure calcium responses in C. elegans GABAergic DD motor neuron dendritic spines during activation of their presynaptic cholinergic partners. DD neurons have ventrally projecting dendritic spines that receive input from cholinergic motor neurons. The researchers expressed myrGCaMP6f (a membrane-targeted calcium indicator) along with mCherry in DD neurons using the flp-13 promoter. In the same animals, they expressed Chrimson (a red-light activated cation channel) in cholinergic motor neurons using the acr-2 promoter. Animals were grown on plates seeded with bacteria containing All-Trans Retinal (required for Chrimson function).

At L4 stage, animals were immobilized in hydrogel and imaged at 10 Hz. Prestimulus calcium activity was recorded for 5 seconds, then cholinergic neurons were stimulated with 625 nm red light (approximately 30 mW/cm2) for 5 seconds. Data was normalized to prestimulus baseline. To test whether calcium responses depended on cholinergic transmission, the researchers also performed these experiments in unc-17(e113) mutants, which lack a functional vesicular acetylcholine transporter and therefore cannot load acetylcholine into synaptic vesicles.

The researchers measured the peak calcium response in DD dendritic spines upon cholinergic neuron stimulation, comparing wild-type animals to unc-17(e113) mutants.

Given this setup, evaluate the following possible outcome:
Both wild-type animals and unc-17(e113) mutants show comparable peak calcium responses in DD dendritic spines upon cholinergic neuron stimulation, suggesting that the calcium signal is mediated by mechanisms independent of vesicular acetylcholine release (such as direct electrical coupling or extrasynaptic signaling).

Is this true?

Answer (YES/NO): NO